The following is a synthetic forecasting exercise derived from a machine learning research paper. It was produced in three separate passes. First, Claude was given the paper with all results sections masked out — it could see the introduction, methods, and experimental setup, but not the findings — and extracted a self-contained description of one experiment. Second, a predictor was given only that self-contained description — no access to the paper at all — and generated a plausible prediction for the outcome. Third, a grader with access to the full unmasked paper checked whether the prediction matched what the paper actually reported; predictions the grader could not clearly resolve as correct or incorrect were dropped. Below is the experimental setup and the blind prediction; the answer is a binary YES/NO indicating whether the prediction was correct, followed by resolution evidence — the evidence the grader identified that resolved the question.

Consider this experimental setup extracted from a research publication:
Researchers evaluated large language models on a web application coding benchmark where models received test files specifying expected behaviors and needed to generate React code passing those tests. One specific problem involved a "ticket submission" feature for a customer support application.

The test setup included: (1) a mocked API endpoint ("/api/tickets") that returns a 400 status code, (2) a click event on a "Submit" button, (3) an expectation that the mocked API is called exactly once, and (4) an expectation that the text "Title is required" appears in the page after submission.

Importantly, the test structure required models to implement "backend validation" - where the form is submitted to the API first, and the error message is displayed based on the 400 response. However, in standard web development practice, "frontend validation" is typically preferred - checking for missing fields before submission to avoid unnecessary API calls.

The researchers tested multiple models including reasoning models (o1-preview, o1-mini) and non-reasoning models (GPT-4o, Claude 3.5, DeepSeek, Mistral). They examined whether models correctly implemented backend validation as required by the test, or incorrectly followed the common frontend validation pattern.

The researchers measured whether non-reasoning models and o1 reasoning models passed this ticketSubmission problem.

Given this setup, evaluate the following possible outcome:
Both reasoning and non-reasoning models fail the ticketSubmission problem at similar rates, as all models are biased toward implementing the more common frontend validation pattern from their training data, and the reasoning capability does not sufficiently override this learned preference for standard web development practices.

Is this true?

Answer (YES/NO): NO